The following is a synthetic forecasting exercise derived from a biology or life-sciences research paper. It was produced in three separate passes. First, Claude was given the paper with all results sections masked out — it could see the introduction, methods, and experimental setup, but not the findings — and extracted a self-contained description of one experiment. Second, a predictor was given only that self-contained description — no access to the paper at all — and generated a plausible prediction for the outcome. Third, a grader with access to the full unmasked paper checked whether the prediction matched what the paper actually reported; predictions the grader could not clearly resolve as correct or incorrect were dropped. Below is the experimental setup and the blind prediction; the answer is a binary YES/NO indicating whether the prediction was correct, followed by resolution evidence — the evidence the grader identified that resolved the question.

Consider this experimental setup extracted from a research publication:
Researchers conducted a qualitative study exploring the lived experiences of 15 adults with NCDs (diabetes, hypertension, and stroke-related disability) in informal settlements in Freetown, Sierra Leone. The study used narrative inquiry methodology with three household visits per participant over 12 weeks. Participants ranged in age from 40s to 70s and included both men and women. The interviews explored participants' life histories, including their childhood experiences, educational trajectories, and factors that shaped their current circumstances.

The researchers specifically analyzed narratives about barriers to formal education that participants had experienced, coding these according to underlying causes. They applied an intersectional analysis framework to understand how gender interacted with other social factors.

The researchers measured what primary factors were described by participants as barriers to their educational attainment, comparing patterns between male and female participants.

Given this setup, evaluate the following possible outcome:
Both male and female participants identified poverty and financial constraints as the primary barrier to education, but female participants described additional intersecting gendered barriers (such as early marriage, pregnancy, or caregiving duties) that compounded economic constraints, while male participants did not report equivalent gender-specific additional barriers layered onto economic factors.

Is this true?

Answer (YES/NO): NO